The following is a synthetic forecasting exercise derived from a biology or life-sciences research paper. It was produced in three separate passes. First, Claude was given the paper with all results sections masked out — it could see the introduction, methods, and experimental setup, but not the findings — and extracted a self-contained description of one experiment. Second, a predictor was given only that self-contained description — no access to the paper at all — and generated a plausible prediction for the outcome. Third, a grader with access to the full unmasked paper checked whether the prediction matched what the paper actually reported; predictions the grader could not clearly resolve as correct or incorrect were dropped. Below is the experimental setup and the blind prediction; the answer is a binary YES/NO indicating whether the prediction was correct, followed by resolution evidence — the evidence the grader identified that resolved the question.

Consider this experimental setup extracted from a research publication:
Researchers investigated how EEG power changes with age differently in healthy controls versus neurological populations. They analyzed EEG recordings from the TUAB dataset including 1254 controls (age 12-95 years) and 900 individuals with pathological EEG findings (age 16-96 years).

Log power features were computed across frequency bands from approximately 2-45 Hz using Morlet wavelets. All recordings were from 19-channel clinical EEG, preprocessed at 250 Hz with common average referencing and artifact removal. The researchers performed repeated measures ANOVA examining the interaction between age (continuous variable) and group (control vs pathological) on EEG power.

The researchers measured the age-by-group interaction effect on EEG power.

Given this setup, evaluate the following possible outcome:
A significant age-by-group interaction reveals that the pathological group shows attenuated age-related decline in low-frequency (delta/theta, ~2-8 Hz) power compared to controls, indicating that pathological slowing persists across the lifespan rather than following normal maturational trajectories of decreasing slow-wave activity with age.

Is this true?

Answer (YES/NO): NO